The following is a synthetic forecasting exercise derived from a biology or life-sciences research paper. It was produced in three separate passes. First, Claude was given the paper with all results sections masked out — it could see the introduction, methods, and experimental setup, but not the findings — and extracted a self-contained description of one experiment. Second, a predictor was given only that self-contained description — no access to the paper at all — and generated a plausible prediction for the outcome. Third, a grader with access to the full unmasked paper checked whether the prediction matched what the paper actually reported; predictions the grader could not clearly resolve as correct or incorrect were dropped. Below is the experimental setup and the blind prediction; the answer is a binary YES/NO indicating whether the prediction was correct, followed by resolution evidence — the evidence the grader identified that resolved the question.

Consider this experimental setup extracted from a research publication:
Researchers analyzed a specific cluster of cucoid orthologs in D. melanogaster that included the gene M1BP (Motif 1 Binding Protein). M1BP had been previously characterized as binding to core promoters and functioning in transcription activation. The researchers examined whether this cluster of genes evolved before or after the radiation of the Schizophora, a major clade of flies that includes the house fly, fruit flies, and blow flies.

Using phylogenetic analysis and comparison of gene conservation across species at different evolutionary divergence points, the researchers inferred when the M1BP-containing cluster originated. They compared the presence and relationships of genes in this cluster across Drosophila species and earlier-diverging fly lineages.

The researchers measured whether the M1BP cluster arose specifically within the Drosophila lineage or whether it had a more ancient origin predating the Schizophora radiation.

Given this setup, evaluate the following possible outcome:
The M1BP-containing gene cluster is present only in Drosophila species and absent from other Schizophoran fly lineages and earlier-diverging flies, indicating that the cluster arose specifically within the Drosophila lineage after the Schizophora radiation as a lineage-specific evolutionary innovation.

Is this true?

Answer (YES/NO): NO